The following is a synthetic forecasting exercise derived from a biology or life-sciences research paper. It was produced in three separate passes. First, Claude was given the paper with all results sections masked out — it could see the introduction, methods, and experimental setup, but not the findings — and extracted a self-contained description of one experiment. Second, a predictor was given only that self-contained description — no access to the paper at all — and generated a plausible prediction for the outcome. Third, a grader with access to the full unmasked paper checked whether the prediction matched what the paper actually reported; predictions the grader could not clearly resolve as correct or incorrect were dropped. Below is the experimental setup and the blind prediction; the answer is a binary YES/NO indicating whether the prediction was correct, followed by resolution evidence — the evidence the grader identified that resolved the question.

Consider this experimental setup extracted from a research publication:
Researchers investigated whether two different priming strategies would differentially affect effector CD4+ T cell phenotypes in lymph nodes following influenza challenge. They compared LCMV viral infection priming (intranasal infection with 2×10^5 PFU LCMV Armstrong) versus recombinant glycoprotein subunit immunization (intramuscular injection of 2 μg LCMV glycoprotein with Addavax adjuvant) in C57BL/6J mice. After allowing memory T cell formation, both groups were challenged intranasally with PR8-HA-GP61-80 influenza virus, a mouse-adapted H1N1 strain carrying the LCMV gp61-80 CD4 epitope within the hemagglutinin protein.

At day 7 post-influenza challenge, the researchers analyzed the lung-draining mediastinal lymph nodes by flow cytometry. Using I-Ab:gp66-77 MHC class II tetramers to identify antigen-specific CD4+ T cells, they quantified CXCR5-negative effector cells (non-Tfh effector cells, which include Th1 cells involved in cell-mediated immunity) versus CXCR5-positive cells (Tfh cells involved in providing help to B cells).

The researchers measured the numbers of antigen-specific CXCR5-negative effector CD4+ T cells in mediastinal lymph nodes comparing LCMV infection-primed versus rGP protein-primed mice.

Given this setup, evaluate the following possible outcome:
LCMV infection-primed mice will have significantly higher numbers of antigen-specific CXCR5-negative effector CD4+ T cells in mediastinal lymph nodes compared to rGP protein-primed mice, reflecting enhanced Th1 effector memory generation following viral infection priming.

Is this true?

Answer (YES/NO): YES